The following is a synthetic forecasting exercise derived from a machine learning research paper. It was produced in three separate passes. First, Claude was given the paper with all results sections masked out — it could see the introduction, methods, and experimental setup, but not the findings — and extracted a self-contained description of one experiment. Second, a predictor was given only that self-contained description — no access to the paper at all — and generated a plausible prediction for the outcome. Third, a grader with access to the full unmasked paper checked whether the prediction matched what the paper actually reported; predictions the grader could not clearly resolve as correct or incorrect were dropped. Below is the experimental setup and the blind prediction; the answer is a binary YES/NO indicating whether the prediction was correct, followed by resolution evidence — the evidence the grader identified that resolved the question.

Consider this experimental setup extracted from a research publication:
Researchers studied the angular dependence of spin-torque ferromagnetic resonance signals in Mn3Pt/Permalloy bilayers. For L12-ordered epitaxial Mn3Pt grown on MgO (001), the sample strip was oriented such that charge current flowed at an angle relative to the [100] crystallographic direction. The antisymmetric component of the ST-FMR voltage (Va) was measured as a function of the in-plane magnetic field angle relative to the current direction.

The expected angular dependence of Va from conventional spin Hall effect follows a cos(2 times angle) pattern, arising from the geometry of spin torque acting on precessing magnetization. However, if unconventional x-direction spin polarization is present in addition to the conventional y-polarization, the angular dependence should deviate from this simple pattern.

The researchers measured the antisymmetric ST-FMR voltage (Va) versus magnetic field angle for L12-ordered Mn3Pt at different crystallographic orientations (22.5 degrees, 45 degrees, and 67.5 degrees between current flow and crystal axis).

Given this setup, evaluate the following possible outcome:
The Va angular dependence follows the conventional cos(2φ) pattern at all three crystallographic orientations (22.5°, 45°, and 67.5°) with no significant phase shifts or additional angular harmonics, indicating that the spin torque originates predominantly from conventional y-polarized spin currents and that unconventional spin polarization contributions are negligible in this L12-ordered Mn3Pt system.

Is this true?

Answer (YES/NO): NO